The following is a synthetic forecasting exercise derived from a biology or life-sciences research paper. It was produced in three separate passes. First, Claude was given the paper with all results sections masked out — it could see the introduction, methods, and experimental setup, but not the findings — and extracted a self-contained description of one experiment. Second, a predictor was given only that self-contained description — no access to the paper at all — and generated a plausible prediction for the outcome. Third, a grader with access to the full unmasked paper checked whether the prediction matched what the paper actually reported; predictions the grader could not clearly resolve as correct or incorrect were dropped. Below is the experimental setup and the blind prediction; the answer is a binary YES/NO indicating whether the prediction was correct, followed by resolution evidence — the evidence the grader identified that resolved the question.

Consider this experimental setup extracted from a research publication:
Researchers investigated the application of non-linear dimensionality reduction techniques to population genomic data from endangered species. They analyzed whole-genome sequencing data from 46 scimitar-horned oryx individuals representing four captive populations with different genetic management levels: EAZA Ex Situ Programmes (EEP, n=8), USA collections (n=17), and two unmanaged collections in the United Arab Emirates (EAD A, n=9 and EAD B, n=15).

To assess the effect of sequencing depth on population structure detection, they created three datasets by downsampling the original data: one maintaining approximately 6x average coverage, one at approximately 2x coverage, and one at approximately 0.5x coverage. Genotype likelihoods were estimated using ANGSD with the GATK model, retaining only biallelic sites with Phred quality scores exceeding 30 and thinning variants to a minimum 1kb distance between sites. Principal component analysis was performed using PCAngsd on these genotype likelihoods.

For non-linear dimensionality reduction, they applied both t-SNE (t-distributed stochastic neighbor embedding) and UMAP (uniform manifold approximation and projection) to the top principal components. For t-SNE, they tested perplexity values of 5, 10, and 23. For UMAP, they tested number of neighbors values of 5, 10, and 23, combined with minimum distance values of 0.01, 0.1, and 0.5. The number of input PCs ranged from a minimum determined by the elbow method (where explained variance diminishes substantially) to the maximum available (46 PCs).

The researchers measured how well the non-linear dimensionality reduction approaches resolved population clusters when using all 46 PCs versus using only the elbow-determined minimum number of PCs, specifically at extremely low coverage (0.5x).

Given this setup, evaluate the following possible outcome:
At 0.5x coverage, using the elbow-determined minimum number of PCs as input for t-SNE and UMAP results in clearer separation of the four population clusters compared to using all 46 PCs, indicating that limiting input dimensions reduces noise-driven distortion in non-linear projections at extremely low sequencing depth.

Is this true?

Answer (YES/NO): YES